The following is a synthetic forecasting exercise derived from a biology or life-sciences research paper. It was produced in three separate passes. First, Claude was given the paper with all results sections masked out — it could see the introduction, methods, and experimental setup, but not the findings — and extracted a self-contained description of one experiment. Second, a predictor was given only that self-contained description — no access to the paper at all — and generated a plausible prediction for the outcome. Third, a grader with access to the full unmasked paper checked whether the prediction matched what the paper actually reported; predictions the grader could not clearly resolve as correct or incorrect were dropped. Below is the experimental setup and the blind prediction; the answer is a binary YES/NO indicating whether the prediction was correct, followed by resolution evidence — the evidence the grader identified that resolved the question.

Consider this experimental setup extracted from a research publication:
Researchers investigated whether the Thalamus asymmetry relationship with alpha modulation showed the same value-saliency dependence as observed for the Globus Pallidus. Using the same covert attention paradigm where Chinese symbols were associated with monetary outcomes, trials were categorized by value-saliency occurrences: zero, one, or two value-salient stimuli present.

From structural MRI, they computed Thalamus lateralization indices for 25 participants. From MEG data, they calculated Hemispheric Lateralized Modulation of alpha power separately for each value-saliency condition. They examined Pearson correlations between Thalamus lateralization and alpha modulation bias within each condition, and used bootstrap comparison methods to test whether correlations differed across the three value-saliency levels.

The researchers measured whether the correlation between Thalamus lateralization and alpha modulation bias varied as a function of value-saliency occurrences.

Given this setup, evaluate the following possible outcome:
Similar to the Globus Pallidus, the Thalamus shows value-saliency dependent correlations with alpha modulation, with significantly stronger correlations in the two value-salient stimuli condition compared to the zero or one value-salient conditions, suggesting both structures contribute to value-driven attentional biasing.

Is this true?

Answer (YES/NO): NO